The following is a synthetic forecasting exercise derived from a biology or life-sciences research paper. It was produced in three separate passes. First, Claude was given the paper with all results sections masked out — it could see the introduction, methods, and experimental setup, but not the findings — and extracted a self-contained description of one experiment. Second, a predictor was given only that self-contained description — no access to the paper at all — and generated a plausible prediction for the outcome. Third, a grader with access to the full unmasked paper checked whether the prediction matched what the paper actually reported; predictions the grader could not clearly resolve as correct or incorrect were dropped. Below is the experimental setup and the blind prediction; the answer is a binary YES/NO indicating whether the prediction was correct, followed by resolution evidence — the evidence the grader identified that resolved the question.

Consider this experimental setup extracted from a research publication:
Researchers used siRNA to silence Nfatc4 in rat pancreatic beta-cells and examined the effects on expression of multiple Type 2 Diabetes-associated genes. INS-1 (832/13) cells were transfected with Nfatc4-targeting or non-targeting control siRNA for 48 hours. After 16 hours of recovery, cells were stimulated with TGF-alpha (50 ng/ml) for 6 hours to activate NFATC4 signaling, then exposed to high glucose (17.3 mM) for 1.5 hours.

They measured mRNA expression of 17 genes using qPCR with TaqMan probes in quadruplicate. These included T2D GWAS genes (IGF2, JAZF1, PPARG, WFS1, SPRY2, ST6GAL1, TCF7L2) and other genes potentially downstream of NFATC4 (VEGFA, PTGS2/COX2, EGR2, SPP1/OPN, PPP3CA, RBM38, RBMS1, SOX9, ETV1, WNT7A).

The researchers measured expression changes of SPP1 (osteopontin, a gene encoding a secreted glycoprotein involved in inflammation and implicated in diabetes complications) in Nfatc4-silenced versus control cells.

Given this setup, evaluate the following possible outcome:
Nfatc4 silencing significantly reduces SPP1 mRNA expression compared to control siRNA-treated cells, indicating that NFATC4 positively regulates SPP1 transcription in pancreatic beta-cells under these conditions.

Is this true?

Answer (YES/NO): YES